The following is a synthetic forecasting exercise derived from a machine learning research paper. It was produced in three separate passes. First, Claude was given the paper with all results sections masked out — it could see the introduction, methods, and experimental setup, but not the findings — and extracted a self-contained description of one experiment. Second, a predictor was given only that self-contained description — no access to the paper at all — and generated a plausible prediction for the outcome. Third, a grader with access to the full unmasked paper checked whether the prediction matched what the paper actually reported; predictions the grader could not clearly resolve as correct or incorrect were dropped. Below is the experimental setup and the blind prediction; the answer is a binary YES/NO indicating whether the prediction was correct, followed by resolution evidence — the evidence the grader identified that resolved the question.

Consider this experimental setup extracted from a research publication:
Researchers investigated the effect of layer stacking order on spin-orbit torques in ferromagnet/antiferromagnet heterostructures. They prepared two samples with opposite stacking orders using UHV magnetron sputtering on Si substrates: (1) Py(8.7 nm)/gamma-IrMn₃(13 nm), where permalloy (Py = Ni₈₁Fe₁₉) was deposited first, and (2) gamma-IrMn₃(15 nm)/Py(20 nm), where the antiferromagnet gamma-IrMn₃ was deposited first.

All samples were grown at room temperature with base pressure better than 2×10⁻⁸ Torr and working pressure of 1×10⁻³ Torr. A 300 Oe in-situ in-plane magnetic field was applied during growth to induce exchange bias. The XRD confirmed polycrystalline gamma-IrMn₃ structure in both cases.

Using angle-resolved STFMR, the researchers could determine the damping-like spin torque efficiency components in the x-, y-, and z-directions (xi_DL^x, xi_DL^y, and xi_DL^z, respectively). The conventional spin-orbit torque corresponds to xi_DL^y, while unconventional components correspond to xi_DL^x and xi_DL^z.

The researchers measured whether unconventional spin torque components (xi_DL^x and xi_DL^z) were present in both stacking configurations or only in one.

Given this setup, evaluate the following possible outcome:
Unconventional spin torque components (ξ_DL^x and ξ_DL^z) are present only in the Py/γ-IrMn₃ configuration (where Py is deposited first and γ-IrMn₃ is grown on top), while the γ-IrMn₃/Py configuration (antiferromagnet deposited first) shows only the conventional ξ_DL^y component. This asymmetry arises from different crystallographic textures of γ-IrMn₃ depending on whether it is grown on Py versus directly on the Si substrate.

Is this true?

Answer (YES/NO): NO